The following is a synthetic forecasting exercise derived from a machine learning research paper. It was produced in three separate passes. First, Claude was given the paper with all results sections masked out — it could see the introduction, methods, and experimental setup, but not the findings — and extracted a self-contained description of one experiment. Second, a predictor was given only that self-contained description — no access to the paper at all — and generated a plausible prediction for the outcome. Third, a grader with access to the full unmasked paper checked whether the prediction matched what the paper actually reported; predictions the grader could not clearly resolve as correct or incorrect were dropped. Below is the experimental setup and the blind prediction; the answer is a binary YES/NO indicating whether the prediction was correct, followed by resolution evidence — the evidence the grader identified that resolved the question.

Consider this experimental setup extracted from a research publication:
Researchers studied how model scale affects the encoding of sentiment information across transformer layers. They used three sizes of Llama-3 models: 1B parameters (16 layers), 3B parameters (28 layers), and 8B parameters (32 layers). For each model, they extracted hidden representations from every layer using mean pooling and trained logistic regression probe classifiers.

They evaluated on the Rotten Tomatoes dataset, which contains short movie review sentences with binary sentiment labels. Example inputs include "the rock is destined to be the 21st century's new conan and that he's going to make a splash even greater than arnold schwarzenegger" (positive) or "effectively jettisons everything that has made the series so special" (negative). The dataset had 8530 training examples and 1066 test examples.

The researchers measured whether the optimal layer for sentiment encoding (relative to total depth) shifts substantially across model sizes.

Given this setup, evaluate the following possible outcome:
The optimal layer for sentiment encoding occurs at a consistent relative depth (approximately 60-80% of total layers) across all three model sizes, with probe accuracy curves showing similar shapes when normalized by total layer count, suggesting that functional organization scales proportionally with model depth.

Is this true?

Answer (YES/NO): NO